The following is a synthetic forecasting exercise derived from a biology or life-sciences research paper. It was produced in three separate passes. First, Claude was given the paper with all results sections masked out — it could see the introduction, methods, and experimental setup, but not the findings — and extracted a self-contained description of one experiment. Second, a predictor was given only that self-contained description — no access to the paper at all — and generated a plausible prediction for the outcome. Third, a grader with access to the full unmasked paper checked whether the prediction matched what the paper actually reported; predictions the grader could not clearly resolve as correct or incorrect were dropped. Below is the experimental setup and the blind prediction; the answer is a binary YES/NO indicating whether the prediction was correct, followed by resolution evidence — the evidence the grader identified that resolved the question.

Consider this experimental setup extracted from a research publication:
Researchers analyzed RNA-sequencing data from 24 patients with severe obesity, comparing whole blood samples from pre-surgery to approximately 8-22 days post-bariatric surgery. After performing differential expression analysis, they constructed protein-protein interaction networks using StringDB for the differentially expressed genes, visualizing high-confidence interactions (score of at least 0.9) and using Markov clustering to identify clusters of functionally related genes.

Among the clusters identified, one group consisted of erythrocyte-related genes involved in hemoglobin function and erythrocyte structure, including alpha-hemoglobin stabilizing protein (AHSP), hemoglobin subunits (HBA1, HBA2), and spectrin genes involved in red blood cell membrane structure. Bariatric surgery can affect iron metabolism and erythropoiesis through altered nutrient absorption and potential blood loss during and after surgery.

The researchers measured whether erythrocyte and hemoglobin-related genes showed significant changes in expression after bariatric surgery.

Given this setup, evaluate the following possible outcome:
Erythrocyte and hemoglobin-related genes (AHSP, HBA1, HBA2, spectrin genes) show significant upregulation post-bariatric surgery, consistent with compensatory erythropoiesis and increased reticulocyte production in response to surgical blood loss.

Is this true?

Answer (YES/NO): NO